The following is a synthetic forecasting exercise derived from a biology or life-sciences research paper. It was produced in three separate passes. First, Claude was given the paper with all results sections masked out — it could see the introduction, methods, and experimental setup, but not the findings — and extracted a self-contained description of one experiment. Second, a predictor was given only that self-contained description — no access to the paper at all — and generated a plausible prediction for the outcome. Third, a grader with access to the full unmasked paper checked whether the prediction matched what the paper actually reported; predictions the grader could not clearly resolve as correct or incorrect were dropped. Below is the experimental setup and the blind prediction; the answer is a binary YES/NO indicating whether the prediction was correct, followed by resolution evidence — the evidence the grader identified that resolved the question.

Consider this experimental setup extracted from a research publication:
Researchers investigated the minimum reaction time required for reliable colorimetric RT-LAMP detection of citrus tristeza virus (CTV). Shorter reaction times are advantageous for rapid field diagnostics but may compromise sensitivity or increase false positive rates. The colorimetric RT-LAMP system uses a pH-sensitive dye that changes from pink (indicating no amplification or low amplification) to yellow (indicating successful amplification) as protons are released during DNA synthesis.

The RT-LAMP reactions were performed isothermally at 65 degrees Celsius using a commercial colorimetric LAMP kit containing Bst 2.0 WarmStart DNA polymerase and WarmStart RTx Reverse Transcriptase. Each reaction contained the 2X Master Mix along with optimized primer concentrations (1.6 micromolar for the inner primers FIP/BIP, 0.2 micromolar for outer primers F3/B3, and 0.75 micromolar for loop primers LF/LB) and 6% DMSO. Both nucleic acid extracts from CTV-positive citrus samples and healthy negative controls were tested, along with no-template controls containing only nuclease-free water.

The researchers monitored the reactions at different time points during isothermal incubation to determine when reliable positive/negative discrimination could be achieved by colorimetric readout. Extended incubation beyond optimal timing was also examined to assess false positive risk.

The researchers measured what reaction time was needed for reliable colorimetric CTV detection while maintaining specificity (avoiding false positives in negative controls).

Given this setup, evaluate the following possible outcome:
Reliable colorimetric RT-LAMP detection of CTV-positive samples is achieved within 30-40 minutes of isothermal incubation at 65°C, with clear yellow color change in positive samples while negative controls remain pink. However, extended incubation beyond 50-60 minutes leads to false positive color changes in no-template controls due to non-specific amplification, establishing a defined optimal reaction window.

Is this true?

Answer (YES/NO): NO